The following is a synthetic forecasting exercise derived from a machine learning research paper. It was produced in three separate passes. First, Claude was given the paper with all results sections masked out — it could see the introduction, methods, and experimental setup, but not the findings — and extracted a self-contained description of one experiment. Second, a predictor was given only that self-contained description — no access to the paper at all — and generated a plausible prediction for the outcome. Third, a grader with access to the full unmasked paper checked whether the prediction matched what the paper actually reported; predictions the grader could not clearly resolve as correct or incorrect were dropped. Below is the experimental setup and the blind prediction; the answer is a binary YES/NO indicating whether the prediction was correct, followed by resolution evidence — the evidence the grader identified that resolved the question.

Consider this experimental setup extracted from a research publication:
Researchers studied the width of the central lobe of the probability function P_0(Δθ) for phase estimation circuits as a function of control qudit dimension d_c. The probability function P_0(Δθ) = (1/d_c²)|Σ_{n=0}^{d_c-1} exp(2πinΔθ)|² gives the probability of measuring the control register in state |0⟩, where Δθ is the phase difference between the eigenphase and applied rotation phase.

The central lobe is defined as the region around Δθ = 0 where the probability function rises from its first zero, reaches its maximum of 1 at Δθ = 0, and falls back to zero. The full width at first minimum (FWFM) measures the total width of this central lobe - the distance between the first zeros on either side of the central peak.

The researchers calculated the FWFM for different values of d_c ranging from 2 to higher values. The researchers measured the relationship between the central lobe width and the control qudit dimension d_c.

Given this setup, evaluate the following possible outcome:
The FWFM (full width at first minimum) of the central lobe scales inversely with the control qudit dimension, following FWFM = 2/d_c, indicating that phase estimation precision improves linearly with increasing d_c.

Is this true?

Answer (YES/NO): YES